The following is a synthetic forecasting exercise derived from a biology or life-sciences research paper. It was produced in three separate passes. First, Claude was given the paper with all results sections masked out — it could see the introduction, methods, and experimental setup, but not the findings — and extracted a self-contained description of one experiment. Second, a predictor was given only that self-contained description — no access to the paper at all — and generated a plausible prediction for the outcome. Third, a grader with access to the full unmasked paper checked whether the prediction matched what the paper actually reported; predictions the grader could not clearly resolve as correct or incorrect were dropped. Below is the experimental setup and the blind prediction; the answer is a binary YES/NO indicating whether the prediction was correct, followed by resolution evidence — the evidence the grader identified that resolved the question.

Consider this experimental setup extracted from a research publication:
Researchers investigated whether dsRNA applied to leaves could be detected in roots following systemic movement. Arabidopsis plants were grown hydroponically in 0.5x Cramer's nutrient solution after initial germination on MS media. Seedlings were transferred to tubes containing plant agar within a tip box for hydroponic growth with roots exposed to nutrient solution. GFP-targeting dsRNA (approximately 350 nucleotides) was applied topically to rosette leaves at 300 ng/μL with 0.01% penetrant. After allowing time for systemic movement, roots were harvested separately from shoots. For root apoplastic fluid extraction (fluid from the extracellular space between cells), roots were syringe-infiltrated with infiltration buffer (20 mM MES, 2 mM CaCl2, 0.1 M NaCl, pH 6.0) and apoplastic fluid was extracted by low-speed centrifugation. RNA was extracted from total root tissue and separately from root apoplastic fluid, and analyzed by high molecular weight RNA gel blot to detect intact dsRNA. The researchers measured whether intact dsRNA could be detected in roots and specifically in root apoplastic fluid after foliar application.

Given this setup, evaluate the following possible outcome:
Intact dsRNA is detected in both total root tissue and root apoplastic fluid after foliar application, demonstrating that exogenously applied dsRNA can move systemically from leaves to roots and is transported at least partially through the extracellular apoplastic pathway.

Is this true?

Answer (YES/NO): YES